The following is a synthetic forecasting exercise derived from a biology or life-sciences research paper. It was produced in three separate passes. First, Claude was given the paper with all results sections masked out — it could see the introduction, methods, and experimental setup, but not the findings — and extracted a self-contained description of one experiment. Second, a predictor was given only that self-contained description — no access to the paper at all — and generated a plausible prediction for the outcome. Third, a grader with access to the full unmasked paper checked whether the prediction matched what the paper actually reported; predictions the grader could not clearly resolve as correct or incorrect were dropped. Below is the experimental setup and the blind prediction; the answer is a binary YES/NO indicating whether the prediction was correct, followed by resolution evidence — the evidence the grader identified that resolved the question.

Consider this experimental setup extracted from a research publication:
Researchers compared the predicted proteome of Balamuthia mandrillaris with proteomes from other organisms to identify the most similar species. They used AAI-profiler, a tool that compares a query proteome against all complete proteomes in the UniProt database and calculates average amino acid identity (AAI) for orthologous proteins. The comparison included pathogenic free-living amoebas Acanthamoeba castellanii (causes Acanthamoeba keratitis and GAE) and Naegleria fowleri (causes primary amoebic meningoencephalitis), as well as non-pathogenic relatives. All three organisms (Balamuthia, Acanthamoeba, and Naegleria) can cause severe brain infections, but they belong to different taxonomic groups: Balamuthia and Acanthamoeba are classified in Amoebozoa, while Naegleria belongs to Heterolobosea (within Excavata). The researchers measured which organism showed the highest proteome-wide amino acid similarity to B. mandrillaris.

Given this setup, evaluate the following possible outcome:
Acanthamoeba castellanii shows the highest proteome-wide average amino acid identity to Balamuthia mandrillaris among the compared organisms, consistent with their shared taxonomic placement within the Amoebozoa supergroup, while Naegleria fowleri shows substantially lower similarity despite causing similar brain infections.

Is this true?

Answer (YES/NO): YES